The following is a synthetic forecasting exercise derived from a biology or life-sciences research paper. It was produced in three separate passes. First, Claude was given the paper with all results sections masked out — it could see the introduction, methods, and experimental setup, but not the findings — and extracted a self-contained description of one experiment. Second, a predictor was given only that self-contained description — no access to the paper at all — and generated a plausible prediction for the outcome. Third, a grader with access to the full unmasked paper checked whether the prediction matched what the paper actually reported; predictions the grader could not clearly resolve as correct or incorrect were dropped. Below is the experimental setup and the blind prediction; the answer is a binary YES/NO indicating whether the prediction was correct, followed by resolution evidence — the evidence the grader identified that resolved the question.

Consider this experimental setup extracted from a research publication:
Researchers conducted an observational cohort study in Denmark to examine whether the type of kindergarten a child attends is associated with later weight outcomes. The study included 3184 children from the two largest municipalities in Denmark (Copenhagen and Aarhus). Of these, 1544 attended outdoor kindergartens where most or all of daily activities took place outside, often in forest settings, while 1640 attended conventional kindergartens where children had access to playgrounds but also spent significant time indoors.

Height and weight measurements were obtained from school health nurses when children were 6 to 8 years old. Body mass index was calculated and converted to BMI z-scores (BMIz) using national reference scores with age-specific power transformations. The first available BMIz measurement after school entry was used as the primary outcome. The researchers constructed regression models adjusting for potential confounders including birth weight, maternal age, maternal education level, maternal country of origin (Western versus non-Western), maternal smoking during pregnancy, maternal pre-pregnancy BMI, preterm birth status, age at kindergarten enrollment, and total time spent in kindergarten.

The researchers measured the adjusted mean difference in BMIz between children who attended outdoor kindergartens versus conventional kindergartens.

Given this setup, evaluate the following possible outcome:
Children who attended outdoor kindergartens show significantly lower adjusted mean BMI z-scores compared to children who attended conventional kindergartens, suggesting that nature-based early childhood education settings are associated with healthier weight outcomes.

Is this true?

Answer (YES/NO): NO